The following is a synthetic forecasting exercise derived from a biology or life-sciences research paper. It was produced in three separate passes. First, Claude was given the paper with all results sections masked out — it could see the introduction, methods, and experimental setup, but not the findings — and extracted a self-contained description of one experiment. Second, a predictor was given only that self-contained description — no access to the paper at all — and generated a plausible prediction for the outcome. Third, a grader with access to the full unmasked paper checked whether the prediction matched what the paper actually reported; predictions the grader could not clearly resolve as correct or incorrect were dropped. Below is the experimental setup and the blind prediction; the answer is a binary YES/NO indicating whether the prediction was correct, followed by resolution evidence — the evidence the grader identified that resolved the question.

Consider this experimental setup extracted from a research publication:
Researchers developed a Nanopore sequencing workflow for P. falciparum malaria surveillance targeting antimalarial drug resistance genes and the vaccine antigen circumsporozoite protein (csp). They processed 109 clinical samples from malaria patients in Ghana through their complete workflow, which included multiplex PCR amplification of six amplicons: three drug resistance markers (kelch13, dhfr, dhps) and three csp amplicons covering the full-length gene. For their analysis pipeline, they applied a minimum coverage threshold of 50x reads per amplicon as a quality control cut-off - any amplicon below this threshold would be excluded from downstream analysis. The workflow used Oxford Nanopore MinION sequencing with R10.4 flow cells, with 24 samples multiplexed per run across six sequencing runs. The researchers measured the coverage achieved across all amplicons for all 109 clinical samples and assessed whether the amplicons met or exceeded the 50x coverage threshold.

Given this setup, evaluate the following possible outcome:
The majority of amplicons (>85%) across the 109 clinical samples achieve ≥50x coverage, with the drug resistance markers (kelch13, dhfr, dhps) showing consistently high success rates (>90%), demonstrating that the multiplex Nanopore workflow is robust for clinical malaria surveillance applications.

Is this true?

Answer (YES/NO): YES